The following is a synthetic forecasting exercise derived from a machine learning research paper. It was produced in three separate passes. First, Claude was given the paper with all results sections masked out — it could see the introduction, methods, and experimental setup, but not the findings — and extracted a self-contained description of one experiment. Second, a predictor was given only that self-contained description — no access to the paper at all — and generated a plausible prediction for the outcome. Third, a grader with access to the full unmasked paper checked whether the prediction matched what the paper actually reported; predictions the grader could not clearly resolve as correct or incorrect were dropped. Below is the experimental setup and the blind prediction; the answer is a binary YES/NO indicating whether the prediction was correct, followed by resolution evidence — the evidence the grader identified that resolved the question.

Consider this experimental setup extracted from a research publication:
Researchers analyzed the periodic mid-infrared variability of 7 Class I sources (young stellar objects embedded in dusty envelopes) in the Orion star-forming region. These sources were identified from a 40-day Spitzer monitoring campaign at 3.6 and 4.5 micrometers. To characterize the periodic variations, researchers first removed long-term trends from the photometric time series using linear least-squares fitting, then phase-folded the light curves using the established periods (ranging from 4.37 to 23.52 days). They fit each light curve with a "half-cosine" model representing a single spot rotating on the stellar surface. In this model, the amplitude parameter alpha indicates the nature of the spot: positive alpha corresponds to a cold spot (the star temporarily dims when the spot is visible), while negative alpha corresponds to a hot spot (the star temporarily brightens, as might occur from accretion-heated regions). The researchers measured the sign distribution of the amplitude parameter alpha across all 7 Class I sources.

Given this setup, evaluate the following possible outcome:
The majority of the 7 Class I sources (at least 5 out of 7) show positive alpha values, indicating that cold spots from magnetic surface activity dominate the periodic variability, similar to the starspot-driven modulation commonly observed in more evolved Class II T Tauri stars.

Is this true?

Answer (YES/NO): NO